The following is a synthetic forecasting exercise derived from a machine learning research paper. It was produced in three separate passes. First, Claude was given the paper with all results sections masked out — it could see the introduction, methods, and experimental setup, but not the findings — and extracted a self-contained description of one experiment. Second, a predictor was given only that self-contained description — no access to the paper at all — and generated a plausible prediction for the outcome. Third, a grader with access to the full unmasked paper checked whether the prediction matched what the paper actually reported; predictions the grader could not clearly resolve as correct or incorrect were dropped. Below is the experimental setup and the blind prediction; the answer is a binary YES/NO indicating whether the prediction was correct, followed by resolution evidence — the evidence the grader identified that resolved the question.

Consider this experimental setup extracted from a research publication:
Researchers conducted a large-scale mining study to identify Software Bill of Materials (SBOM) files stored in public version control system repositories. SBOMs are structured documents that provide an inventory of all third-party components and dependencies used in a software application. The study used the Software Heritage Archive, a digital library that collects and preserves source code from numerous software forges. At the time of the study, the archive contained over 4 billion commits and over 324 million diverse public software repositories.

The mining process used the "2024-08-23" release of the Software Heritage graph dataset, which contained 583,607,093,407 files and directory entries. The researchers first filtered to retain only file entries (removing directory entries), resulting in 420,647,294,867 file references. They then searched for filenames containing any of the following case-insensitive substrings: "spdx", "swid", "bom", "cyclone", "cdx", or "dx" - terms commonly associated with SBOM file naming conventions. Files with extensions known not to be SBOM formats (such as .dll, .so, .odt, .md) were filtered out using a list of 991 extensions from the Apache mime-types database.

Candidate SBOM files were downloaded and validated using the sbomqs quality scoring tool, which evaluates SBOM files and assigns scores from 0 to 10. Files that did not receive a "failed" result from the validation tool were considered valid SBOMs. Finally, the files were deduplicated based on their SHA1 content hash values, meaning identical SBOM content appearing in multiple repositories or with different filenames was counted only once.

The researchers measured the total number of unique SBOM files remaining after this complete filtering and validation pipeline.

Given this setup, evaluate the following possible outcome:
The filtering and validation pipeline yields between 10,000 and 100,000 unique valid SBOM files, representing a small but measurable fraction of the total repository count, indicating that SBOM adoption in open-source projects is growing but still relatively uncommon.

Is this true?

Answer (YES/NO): YES